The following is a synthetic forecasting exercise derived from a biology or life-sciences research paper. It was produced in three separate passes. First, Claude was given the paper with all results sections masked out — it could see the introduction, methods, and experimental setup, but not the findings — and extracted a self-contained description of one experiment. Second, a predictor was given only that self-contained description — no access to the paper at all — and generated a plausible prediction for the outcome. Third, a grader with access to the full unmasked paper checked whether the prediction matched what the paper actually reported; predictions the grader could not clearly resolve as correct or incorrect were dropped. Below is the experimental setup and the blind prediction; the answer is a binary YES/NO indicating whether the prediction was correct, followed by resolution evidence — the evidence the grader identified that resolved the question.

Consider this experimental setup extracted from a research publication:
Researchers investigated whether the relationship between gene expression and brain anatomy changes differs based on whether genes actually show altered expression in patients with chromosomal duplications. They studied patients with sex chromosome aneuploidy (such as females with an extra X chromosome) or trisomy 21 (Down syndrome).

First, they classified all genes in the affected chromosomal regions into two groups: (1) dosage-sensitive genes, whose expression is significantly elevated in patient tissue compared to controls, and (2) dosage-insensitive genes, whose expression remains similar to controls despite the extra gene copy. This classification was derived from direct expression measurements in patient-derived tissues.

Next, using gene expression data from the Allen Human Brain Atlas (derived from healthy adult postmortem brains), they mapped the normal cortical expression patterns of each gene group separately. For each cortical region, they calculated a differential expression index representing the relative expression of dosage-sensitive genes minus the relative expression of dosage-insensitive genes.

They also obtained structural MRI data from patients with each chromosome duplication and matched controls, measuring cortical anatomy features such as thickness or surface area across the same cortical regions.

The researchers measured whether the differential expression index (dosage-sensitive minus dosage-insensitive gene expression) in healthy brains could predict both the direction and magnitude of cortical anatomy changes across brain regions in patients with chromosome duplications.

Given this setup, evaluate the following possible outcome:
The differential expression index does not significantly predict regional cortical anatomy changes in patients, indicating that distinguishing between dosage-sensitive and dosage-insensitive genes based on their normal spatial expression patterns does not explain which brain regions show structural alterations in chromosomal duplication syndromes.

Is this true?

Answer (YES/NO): NO